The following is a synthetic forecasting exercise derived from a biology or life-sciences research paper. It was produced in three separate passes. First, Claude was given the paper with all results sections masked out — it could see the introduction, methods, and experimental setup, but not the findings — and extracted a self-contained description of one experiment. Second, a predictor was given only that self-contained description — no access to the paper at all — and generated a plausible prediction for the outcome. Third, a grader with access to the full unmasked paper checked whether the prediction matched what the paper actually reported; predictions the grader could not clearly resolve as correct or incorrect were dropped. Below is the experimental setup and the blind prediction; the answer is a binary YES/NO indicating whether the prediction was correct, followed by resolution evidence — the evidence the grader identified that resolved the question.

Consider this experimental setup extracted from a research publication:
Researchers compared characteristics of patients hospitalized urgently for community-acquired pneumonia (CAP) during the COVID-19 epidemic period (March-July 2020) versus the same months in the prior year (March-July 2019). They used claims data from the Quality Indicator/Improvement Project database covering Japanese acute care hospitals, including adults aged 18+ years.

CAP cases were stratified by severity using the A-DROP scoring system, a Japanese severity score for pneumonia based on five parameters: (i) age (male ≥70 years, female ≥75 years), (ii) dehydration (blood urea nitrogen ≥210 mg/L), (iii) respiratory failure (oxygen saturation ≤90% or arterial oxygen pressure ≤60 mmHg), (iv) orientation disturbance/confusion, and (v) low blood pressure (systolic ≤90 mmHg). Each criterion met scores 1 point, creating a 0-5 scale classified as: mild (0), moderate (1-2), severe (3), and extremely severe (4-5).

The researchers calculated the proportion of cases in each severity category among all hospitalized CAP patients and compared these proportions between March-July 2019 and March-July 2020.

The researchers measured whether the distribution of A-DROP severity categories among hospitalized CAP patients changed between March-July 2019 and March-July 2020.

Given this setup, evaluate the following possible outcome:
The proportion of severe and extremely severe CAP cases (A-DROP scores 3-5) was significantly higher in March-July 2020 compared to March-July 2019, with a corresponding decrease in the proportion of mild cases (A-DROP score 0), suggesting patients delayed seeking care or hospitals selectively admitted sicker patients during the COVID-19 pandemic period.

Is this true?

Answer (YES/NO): YES